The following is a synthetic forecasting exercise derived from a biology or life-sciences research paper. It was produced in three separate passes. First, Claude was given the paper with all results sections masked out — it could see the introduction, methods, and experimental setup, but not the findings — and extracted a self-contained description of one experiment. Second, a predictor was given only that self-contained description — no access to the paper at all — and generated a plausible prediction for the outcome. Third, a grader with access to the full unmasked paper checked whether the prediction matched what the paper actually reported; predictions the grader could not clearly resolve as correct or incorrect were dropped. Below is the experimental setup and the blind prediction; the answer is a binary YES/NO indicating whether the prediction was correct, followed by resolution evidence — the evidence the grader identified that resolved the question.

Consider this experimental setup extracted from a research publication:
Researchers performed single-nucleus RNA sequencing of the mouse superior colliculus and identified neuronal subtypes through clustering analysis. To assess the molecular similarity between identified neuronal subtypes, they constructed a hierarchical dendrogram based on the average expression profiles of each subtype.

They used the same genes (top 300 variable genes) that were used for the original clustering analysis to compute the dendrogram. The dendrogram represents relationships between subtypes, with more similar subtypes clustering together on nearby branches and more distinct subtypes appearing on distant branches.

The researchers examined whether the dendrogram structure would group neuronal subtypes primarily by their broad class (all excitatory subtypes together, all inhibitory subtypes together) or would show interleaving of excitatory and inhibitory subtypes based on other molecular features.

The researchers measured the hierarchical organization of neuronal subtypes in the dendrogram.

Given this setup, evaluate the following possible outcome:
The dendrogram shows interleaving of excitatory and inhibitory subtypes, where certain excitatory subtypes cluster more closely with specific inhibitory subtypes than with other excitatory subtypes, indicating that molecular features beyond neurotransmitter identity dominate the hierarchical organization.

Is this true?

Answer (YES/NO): NO